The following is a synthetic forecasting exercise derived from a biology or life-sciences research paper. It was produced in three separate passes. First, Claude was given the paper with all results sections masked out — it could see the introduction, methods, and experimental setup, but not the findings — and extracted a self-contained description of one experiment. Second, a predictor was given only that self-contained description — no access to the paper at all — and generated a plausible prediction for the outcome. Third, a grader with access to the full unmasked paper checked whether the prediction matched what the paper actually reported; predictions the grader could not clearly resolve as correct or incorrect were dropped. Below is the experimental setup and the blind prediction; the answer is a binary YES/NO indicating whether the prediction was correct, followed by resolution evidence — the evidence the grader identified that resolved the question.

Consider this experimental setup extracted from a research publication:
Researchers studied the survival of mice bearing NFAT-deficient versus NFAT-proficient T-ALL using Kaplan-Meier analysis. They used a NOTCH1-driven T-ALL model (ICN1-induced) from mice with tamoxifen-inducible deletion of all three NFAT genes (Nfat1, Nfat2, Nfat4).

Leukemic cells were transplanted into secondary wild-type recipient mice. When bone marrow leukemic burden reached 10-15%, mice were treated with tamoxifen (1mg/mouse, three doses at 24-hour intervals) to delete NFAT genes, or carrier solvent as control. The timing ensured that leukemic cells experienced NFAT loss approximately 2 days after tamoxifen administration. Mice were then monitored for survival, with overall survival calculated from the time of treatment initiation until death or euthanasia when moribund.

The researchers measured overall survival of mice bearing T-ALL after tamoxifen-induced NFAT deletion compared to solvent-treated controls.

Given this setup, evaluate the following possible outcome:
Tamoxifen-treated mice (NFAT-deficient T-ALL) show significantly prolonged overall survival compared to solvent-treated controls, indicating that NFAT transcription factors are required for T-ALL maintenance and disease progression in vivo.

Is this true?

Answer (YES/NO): NO